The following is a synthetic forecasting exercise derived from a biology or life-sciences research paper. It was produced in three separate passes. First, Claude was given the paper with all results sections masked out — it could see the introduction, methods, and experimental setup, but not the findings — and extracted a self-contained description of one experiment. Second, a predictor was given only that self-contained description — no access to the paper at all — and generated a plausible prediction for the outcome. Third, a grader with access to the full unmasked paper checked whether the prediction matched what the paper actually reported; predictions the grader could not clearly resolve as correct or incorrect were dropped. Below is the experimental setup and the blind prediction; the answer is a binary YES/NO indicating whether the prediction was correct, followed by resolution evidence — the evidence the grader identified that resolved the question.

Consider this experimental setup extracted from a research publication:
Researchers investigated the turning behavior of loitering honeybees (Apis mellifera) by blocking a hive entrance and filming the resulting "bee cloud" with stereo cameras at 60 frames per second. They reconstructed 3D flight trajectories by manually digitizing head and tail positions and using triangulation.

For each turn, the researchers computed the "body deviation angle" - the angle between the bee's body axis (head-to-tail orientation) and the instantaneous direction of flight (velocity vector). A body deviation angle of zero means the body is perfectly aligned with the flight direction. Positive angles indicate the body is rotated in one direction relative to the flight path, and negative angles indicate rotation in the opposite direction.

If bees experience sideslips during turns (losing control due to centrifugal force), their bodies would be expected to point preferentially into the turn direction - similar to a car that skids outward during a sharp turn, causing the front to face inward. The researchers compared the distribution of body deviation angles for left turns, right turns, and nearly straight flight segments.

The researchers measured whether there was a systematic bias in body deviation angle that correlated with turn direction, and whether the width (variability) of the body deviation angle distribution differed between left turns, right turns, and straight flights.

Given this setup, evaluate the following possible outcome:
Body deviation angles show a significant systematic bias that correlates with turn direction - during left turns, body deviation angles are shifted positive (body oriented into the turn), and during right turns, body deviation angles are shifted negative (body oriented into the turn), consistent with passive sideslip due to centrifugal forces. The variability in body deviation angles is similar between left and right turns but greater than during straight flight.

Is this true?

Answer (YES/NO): NO